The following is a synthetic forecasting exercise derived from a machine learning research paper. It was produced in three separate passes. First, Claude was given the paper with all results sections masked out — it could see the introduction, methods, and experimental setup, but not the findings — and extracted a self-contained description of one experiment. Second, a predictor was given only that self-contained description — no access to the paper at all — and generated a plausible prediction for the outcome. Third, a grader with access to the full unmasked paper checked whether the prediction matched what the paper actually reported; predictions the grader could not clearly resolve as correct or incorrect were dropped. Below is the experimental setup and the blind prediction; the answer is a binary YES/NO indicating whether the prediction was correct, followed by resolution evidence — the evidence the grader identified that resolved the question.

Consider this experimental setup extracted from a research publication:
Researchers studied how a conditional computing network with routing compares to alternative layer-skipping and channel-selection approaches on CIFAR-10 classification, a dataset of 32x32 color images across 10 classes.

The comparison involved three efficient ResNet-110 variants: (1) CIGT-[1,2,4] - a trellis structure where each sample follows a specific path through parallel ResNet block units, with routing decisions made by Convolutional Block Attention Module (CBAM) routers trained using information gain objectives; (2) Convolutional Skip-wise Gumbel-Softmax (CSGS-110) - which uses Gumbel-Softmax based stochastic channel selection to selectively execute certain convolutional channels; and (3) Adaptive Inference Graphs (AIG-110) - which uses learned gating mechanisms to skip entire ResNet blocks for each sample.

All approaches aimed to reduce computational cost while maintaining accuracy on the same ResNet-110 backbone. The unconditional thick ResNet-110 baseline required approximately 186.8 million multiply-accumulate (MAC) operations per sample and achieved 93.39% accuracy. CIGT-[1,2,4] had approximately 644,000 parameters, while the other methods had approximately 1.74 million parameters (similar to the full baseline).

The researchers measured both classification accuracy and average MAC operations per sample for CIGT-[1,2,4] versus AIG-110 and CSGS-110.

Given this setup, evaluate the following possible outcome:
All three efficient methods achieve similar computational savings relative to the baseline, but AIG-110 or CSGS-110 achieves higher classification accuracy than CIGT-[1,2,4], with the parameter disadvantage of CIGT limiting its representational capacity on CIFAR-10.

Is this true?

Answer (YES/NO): NO